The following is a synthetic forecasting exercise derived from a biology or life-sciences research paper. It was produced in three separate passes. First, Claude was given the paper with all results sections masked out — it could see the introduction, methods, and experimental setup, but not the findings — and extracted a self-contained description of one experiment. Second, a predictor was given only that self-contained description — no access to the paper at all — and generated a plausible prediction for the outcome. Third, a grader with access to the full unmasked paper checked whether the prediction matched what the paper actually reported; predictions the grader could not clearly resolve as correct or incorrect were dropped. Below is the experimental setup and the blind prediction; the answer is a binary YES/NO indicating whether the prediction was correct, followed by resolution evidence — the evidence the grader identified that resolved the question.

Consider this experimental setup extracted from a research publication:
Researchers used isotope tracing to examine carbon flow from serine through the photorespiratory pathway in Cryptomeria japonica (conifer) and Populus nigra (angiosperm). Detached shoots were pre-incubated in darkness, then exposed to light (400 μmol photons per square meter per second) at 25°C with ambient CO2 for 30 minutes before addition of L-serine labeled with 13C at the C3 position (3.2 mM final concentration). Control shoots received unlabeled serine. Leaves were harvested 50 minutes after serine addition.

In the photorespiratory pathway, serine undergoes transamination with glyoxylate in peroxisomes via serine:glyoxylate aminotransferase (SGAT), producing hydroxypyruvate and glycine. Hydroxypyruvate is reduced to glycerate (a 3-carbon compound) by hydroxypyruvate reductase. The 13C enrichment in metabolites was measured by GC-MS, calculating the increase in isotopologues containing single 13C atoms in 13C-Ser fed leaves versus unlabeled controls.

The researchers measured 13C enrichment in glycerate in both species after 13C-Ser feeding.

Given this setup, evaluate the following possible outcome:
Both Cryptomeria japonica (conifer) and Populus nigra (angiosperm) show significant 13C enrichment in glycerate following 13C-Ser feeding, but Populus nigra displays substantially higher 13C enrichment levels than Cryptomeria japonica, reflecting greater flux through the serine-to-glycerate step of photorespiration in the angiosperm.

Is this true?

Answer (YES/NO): YES